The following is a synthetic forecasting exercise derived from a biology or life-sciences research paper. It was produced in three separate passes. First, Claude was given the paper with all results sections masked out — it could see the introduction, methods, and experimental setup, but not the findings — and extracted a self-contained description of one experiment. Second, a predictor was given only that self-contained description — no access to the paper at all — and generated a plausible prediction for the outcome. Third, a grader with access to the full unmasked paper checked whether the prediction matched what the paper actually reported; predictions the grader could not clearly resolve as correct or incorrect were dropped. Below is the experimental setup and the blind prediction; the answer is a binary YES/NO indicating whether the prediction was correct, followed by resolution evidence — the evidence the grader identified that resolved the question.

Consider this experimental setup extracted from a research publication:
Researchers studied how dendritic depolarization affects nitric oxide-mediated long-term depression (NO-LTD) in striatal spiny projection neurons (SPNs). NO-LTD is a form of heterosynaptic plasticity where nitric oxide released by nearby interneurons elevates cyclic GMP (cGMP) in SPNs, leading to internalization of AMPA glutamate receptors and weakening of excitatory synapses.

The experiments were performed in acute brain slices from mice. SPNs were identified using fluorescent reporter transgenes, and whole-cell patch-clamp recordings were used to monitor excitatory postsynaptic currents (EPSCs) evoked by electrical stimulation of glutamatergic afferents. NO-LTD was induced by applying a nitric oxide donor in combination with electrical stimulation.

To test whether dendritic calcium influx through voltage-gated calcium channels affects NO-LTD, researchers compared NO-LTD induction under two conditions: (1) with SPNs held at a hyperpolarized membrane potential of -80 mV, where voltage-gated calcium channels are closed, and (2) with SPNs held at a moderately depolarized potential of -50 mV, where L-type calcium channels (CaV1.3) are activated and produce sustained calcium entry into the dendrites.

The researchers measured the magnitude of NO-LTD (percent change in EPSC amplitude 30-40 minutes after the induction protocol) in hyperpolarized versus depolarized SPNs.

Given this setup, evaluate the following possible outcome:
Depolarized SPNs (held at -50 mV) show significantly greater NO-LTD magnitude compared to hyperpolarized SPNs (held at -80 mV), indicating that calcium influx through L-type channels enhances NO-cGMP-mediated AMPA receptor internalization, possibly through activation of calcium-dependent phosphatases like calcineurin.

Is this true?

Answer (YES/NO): NO